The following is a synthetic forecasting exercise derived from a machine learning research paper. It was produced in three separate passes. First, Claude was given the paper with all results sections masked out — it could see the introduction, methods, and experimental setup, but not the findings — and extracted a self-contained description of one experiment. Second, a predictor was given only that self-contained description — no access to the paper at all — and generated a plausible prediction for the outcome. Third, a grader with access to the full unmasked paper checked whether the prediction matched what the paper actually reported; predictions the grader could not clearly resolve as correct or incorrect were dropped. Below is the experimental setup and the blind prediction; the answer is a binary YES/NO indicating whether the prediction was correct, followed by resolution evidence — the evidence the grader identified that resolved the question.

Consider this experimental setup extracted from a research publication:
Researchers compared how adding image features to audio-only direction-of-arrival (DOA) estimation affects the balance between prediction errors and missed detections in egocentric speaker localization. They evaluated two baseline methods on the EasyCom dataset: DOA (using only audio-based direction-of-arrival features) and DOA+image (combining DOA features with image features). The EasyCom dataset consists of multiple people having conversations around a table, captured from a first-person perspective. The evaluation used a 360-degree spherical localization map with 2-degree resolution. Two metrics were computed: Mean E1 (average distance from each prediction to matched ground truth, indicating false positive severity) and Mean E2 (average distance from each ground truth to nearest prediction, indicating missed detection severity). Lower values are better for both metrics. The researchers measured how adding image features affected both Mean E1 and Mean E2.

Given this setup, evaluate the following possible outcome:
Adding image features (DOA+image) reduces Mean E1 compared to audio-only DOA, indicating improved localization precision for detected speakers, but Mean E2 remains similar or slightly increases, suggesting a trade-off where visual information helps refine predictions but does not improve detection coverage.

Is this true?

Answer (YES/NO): NO